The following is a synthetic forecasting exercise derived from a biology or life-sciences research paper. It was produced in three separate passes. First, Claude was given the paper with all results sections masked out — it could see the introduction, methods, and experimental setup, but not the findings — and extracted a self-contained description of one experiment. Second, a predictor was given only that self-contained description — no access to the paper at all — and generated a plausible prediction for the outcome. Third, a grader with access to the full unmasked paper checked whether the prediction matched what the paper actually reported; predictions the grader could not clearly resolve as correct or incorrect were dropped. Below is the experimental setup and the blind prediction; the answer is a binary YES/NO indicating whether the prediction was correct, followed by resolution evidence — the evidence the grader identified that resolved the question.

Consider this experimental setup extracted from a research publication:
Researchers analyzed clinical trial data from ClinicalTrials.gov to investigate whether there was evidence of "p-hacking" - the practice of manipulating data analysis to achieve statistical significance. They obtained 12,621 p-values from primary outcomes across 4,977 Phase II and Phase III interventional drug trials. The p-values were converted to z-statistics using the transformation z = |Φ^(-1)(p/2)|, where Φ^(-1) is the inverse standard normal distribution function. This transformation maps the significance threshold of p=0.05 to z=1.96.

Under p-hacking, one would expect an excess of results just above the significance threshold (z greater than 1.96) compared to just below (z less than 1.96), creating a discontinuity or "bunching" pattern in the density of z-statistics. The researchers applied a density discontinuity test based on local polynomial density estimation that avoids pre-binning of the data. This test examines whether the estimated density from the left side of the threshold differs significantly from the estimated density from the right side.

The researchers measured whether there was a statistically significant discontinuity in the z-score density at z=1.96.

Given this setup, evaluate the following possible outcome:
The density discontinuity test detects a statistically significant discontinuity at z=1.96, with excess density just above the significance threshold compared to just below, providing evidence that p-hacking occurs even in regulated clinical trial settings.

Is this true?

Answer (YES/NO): NO